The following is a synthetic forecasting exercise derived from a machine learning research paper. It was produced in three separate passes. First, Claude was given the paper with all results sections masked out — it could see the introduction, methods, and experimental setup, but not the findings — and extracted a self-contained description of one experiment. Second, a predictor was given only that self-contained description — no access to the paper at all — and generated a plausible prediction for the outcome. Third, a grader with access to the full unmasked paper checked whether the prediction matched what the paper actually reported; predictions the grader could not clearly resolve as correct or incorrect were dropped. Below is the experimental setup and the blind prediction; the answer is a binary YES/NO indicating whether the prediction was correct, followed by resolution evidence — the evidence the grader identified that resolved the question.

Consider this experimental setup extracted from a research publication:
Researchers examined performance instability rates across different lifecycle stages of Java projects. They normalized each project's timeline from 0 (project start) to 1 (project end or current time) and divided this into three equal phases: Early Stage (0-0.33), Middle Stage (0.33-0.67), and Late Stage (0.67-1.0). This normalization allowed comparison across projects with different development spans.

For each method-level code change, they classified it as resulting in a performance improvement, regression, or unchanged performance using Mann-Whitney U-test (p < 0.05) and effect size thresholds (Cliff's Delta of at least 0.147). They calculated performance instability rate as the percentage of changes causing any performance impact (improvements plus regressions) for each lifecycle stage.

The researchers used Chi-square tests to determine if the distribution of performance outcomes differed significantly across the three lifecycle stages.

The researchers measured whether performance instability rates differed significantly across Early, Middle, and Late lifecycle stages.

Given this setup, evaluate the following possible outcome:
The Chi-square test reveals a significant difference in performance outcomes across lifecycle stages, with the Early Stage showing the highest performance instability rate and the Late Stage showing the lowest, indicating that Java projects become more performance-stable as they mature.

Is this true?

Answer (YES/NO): NO